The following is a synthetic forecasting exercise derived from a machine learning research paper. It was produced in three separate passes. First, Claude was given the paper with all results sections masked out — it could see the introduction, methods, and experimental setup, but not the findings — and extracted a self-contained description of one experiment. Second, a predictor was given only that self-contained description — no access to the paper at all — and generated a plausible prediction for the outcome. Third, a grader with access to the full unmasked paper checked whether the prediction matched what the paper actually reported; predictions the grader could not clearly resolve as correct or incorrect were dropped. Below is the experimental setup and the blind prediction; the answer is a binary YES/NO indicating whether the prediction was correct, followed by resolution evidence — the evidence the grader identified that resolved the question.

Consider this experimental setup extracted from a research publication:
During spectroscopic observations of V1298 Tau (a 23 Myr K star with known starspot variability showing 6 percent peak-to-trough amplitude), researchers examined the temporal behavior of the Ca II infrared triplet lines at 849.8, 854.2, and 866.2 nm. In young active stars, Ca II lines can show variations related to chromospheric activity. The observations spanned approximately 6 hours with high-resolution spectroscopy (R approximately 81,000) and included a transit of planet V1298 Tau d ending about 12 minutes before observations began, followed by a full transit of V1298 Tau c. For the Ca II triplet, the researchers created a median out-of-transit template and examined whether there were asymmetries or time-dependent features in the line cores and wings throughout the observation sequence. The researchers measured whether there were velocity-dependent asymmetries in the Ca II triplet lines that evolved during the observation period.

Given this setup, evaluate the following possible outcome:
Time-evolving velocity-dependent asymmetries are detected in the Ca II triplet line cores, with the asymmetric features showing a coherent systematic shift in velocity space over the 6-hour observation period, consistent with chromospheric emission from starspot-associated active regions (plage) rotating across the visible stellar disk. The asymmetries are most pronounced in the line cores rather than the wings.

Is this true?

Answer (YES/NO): NO